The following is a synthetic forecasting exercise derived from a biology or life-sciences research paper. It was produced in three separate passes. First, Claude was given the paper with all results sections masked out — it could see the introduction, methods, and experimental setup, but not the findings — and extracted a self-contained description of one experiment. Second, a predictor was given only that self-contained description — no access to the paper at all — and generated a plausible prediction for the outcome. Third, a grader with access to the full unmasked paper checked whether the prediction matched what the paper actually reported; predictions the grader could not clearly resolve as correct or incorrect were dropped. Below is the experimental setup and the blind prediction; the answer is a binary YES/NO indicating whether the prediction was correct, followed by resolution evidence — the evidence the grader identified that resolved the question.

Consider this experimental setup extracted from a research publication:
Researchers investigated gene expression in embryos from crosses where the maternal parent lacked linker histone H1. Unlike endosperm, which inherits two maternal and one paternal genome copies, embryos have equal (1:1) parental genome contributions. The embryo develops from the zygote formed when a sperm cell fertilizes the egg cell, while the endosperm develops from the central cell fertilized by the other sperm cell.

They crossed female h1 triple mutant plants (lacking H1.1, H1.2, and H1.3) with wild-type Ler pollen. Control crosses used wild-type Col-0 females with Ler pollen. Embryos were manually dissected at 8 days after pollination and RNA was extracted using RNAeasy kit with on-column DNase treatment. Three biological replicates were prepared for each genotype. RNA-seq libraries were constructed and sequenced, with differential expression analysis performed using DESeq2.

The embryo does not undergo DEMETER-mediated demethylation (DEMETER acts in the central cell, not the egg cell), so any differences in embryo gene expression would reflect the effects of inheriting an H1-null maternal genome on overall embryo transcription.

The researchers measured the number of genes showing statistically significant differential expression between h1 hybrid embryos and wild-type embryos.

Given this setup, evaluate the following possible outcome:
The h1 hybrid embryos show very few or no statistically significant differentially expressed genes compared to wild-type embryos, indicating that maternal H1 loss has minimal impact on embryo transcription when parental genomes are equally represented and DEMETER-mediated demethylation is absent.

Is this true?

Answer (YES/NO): YES